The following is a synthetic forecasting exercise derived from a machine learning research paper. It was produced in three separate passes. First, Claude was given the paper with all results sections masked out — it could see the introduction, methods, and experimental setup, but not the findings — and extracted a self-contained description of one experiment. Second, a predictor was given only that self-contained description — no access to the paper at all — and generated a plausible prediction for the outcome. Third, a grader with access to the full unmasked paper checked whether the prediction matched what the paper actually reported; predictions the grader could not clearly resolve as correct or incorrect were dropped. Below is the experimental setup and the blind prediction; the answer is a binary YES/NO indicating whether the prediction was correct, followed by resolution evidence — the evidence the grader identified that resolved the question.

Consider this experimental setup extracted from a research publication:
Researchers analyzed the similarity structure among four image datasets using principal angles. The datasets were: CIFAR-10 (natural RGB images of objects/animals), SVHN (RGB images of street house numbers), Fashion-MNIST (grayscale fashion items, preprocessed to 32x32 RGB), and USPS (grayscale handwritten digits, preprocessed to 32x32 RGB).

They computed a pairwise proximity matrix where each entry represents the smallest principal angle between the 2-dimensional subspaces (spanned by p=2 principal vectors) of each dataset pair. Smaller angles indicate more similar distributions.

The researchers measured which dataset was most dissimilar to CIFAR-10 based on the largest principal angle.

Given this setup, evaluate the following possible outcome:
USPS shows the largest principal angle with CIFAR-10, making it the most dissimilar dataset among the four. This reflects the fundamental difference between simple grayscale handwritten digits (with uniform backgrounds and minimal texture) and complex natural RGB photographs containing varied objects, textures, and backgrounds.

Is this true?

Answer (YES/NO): YES